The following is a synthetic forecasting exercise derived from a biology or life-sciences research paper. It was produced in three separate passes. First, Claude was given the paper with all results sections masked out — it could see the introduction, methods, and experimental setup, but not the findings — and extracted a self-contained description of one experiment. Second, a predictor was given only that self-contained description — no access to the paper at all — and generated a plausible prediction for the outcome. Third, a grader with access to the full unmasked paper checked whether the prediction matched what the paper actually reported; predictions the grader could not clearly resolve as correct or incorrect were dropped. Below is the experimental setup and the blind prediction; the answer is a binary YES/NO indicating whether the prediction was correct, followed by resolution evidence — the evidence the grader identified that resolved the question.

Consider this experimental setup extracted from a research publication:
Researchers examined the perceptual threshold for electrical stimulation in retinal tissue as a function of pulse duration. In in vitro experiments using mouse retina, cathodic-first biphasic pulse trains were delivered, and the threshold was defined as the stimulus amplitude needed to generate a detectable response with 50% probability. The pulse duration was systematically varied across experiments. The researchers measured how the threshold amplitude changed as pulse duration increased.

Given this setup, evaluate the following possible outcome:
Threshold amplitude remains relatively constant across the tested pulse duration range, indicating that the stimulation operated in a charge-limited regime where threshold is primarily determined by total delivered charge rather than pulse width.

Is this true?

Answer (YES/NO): NO